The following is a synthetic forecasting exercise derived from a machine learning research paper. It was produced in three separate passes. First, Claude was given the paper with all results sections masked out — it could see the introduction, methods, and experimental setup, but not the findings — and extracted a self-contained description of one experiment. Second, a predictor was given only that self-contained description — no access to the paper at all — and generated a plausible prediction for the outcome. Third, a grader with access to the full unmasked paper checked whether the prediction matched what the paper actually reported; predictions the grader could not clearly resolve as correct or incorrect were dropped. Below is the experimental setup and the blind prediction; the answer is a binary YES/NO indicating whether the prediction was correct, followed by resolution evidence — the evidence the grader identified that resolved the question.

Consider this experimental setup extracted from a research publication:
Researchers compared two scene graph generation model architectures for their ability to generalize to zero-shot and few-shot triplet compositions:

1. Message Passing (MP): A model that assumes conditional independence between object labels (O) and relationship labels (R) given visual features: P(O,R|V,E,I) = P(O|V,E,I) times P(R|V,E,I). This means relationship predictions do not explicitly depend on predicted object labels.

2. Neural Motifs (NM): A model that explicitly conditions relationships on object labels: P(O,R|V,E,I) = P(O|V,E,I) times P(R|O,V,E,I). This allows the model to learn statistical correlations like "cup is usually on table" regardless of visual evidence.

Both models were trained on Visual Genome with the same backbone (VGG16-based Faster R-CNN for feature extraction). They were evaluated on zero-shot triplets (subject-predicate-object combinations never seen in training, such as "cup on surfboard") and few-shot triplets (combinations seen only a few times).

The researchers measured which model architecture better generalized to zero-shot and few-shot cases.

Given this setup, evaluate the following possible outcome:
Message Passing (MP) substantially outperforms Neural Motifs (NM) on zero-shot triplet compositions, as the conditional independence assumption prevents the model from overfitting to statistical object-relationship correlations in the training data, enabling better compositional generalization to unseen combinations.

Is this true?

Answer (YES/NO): YES